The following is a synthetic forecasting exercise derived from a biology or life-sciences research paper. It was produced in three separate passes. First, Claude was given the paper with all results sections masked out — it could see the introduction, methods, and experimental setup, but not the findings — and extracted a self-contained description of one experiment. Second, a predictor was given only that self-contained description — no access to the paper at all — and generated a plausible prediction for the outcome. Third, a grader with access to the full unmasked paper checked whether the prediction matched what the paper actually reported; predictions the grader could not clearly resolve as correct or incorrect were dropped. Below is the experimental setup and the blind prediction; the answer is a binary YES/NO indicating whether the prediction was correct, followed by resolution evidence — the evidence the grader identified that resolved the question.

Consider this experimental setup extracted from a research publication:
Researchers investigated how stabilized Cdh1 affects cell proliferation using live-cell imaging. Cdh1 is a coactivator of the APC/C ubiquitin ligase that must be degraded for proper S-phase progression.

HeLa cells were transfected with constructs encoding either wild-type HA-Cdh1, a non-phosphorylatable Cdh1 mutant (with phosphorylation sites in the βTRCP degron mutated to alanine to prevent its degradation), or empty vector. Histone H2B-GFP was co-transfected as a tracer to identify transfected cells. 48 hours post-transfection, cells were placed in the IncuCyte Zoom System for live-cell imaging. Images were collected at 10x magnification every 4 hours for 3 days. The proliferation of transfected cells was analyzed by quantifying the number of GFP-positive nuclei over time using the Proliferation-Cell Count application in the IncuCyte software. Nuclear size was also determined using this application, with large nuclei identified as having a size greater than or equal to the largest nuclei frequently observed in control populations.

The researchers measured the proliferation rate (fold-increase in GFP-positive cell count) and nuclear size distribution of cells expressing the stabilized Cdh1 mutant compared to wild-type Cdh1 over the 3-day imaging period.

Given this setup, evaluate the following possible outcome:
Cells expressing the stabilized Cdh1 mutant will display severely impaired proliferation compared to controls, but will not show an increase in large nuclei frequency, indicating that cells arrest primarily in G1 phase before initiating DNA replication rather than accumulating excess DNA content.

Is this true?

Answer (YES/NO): NO